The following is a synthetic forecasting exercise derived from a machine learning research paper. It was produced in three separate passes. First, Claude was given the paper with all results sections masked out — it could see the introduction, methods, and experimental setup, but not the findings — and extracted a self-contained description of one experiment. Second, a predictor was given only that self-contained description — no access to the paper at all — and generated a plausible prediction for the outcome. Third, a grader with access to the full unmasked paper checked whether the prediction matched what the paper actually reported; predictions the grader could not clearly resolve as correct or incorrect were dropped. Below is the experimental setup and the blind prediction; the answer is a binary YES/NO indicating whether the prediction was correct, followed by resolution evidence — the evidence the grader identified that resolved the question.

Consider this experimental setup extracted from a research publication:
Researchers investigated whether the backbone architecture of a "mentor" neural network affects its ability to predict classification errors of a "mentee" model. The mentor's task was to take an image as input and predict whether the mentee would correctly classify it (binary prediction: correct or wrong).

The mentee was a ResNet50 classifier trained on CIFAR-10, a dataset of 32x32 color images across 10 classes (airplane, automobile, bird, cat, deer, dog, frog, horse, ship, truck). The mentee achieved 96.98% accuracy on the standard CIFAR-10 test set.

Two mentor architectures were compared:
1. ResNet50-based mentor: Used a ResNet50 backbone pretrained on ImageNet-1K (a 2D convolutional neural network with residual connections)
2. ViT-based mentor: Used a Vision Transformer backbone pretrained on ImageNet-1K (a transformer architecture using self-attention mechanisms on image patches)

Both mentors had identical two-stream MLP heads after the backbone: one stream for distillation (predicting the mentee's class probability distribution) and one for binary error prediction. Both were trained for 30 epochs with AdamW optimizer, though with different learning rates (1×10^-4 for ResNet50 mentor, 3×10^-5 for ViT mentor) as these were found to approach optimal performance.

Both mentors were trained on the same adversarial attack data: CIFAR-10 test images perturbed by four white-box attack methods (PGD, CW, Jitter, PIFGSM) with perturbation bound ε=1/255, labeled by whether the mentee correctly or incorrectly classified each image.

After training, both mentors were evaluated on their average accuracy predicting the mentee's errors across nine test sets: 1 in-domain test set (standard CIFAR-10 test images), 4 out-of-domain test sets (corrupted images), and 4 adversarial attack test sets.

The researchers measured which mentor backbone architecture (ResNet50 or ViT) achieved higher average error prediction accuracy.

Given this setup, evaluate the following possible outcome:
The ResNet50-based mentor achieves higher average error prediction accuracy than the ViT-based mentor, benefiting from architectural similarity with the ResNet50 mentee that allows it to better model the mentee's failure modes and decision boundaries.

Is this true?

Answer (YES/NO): NO